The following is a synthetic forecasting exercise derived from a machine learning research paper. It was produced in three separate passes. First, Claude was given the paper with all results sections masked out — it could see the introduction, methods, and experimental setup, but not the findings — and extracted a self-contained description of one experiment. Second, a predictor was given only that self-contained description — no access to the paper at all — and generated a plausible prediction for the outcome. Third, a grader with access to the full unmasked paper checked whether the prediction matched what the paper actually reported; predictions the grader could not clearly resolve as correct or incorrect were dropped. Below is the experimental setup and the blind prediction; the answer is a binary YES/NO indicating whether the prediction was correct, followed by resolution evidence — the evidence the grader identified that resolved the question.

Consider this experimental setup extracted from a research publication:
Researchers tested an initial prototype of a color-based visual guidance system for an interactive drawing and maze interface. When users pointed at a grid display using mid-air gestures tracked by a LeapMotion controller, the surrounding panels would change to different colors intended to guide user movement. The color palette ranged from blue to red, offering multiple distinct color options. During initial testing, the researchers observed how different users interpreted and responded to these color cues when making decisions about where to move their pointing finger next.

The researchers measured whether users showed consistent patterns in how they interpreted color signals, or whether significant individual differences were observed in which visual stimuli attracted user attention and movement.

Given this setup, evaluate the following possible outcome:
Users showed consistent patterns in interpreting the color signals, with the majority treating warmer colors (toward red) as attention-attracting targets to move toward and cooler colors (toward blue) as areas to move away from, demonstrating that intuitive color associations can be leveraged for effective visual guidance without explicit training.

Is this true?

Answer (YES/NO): NO